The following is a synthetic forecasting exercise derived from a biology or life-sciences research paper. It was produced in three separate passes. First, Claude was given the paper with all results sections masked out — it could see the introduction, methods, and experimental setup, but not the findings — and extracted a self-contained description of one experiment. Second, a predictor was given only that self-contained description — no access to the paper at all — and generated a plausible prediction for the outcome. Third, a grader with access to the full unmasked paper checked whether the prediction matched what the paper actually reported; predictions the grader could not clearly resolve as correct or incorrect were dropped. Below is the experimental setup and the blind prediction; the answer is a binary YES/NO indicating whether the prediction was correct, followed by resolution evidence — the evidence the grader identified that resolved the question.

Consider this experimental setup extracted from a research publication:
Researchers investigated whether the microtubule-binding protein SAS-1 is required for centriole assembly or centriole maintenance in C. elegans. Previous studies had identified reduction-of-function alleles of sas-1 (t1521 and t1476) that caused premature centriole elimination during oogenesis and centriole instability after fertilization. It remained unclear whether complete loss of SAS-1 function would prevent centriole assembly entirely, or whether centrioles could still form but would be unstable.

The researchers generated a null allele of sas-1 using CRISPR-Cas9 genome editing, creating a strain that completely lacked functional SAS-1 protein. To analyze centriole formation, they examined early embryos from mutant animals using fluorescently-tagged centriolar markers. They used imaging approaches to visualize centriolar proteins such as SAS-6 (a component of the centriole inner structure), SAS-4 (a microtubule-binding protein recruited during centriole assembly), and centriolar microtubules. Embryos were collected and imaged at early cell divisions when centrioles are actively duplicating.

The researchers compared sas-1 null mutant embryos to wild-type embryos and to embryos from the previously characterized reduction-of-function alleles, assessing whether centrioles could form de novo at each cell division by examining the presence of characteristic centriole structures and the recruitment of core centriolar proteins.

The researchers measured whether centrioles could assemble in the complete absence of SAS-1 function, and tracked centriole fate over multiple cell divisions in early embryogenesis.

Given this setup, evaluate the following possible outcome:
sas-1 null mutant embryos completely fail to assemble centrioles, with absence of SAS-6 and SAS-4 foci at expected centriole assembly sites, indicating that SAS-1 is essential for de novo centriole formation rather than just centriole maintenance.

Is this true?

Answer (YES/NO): NO